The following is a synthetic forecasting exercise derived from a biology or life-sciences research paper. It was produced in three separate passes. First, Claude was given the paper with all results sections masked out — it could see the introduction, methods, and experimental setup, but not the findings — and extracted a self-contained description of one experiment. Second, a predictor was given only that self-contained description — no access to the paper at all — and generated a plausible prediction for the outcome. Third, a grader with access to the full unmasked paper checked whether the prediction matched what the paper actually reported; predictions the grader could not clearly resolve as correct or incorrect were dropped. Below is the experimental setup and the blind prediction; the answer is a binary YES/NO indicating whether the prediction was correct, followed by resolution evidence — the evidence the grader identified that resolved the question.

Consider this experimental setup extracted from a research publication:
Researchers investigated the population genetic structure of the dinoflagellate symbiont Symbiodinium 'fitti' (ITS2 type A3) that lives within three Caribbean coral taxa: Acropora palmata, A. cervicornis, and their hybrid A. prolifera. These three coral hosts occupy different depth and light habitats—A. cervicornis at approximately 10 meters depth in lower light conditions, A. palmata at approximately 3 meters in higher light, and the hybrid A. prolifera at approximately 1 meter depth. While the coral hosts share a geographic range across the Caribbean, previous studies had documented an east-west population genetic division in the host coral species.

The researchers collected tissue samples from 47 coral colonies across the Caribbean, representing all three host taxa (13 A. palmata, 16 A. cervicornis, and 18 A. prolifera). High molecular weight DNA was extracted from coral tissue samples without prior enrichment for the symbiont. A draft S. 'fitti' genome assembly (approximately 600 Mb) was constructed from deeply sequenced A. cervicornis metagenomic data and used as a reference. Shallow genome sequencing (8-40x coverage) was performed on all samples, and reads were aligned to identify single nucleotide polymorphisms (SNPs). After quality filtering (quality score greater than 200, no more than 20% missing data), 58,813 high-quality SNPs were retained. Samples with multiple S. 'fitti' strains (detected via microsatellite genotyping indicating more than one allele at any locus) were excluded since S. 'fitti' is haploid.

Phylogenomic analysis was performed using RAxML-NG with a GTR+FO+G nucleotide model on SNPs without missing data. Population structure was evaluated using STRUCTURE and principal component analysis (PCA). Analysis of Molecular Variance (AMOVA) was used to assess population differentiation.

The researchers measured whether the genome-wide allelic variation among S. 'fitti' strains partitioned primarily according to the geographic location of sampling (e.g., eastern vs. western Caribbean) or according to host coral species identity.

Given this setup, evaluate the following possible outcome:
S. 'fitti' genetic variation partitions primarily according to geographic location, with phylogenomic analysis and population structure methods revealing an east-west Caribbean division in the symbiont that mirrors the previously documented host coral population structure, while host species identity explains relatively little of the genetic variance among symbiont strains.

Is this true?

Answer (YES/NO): NO